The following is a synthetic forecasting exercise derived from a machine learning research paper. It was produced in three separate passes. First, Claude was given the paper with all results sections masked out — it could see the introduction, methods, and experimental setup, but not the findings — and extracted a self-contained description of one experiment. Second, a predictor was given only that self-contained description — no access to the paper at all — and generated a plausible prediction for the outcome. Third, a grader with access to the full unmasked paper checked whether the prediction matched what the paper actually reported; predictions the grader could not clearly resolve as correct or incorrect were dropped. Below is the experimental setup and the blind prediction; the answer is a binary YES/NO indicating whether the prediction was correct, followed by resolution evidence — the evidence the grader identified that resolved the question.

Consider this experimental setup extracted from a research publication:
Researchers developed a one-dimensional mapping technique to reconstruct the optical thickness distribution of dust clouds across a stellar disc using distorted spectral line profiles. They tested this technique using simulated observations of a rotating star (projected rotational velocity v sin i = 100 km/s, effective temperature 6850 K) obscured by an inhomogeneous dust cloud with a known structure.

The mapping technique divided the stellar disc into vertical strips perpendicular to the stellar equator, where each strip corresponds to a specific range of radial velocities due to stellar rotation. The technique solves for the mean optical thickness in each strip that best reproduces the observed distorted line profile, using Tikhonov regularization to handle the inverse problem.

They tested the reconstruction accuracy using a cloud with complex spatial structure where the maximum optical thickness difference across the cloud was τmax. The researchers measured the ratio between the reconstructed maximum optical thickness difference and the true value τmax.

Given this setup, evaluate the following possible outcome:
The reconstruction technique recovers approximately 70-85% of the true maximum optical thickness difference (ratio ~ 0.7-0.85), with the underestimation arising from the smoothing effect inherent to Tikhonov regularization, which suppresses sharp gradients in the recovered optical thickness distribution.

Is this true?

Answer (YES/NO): YES